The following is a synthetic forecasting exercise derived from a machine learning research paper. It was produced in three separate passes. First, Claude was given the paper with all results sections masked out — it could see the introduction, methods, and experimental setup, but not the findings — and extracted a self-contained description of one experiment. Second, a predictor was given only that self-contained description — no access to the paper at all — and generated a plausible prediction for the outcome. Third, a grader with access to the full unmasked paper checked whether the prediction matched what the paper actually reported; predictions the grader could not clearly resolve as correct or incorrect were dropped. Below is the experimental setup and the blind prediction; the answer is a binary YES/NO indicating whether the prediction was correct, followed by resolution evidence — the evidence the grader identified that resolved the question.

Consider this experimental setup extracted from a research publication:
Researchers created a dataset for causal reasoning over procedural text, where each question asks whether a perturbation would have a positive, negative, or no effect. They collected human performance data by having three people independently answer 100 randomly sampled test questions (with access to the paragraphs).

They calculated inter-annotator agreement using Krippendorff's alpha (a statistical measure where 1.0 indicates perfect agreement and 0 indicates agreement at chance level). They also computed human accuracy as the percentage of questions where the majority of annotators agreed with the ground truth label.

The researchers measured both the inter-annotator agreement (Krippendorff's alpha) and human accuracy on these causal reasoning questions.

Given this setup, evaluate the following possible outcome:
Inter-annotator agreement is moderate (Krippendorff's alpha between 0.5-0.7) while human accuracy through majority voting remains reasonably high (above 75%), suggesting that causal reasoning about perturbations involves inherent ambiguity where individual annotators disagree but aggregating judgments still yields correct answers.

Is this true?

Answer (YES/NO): NO